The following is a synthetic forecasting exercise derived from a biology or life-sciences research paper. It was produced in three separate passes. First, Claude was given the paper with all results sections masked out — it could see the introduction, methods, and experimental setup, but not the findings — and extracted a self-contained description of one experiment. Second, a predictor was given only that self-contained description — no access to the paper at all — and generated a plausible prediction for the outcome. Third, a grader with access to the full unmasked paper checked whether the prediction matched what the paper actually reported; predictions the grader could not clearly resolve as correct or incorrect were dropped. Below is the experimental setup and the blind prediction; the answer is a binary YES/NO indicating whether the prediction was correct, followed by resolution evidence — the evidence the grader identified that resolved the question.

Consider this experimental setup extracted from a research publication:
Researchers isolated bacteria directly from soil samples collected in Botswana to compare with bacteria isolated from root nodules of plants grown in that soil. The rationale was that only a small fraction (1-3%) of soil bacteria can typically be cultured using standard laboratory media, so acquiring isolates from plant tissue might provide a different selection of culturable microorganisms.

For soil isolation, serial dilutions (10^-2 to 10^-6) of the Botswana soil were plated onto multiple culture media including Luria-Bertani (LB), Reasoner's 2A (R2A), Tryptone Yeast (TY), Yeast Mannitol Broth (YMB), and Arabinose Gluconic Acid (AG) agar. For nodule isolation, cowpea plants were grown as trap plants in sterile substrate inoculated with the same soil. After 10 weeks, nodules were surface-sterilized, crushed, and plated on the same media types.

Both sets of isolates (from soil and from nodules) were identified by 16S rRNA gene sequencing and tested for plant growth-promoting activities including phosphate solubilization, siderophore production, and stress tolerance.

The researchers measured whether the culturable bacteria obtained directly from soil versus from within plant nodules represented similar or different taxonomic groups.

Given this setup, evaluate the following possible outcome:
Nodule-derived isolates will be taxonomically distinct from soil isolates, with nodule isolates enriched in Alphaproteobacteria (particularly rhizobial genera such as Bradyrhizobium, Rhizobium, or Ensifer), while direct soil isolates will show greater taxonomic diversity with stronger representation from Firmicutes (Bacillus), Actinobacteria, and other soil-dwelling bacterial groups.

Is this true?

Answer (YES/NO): YES